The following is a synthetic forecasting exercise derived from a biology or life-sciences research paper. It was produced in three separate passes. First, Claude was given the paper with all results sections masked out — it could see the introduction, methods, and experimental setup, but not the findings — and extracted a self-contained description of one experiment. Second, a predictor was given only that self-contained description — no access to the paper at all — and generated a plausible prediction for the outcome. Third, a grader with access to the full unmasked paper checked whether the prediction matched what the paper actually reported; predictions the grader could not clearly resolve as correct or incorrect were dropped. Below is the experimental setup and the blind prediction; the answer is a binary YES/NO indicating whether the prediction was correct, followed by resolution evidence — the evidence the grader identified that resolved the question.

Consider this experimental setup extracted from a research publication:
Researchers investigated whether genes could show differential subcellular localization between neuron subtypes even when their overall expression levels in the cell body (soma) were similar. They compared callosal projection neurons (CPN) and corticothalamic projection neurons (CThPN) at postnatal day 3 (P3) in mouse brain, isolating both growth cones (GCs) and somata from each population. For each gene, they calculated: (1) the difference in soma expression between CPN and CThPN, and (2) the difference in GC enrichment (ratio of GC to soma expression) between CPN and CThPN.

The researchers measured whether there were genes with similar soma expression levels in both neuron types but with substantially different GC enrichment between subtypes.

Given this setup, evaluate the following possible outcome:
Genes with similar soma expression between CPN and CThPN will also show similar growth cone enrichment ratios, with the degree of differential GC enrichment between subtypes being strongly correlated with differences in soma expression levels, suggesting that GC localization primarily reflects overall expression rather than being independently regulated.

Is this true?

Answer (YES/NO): NO